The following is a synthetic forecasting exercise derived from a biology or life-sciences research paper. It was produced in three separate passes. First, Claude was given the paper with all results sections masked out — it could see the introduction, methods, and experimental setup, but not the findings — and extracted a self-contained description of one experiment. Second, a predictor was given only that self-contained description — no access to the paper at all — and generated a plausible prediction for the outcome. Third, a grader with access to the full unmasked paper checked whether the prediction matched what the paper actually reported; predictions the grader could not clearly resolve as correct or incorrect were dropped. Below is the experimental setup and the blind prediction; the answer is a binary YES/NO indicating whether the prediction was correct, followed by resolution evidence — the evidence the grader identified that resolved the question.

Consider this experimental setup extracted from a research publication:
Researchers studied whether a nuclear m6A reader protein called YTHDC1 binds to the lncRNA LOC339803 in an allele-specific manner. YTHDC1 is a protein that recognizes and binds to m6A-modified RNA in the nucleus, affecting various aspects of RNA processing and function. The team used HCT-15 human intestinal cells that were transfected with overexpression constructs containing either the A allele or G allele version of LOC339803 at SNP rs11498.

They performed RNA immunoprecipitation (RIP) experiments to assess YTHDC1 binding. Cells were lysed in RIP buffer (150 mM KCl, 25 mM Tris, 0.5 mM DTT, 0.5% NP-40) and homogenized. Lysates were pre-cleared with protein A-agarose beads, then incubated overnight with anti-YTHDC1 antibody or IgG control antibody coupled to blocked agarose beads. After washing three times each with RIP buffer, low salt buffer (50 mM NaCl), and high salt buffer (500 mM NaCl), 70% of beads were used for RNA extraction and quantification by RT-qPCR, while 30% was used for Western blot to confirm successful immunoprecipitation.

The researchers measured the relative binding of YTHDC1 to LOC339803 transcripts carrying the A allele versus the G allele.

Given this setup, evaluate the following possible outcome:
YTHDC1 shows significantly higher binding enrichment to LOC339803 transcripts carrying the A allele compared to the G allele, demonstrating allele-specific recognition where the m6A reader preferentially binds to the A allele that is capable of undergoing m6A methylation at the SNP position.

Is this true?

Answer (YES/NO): NO